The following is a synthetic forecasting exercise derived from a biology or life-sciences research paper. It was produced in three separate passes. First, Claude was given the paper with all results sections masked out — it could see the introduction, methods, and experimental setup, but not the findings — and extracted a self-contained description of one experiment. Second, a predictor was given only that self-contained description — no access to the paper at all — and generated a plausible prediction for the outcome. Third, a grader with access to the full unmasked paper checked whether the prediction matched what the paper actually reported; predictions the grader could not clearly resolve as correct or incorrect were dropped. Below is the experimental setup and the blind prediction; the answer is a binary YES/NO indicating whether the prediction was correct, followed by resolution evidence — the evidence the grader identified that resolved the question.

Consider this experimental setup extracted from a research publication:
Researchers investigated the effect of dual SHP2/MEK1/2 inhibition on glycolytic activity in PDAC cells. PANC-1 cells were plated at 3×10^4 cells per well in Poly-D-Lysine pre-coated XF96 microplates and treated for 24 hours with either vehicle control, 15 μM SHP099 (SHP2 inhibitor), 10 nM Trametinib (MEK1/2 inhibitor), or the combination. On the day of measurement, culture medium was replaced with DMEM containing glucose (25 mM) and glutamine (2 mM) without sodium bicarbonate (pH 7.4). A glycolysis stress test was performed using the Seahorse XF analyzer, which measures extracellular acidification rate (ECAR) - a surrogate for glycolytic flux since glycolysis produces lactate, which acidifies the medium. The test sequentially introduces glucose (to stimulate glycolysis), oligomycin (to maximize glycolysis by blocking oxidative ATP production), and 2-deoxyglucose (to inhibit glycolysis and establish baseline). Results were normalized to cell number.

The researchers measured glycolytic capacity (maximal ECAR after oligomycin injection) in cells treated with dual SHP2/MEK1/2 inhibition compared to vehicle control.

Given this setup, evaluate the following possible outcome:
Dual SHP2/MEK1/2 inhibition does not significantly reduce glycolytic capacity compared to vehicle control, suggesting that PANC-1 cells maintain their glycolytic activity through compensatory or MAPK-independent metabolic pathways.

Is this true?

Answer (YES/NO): YES